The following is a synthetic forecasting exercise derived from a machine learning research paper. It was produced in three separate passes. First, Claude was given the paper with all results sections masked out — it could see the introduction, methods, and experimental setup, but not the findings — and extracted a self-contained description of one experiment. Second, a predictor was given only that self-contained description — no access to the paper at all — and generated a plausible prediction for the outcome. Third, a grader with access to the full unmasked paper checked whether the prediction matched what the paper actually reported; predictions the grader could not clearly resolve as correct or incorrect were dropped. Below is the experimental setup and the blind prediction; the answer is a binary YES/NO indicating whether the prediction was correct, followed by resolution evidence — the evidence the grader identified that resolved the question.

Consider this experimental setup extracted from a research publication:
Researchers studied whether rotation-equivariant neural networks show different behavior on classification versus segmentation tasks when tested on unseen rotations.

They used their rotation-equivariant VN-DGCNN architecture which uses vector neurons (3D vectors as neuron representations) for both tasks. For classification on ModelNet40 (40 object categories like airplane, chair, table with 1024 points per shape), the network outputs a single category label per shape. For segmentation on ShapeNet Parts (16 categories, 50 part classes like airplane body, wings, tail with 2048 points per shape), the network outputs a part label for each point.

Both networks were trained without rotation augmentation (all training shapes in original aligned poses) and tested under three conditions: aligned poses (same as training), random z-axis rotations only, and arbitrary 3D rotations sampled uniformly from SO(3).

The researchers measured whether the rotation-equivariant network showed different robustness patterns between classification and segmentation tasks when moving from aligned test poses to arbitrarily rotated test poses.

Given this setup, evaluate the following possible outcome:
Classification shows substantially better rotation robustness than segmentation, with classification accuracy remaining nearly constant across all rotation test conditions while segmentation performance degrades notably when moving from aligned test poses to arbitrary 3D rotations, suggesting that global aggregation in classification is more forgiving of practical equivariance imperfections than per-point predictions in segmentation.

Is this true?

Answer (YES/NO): NO